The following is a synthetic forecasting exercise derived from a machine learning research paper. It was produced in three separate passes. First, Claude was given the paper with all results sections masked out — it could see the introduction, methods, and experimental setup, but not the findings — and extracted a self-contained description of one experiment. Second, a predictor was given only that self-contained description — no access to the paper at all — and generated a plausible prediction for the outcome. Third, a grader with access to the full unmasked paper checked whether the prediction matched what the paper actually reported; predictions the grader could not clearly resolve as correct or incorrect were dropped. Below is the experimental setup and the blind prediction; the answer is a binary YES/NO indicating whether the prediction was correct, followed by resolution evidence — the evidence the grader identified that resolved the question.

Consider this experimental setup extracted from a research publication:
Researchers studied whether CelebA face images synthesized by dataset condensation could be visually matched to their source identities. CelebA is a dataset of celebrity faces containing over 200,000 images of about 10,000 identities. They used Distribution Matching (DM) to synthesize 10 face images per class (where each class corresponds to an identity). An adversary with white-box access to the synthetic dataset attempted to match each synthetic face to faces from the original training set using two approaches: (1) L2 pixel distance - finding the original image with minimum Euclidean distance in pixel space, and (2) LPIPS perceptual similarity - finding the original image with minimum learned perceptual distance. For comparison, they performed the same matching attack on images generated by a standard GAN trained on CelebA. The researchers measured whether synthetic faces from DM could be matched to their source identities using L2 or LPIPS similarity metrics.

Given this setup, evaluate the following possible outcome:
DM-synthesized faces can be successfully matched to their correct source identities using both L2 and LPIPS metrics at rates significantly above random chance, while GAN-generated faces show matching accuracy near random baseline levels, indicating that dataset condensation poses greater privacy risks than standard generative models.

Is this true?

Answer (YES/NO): NO